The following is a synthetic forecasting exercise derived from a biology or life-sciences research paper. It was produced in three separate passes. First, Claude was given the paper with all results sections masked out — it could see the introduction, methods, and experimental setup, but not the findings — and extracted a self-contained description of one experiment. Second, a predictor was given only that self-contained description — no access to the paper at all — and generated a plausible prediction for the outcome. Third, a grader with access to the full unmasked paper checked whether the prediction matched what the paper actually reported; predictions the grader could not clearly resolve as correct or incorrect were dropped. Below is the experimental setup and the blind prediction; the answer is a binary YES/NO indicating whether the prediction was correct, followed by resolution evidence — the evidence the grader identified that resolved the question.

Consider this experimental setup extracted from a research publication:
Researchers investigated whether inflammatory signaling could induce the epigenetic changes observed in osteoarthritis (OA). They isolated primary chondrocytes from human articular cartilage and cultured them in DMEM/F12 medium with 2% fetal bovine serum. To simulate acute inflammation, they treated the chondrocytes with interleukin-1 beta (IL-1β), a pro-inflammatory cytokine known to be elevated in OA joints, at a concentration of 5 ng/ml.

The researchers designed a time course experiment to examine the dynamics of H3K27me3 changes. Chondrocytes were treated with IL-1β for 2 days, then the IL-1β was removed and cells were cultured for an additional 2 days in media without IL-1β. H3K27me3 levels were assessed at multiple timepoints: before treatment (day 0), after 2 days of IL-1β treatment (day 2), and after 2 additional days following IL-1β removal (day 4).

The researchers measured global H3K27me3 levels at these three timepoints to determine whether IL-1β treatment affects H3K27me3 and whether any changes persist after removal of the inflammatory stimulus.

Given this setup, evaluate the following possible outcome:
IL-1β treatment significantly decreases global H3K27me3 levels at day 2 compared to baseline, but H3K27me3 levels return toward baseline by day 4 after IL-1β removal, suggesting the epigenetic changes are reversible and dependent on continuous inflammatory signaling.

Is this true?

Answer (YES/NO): NO